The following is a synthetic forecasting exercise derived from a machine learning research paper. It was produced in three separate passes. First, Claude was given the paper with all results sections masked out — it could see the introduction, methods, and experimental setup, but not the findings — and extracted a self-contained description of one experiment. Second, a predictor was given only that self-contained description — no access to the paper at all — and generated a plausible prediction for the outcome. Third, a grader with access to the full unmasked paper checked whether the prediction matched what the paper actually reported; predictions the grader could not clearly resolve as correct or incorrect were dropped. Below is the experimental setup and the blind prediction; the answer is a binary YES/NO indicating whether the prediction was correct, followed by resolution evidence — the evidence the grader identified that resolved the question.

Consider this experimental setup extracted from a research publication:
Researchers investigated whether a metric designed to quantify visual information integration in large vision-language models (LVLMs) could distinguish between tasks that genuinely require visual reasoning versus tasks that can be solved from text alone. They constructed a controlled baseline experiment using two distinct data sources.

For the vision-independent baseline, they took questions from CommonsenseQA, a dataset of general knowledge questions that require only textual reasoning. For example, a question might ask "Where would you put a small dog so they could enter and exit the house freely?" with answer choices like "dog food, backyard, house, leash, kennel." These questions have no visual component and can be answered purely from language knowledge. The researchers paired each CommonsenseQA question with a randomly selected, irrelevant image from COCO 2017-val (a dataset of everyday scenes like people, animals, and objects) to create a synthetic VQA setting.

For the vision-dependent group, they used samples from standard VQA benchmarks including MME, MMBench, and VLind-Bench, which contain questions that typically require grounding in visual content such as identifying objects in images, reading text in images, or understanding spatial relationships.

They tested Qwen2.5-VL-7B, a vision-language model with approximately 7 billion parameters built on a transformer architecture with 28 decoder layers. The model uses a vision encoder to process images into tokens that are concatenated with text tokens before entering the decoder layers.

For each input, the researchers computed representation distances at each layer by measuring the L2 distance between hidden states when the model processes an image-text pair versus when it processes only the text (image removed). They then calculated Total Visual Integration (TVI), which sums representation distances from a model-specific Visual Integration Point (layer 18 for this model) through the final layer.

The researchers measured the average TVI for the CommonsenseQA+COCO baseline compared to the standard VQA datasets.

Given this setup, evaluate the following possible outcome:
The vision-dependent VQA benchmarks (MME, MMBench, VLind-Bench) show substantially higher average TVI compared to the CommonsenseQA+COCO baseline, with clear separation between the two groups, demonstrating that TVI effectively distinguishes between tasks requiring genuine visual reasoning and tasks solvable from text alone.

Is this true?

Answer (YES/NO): YES